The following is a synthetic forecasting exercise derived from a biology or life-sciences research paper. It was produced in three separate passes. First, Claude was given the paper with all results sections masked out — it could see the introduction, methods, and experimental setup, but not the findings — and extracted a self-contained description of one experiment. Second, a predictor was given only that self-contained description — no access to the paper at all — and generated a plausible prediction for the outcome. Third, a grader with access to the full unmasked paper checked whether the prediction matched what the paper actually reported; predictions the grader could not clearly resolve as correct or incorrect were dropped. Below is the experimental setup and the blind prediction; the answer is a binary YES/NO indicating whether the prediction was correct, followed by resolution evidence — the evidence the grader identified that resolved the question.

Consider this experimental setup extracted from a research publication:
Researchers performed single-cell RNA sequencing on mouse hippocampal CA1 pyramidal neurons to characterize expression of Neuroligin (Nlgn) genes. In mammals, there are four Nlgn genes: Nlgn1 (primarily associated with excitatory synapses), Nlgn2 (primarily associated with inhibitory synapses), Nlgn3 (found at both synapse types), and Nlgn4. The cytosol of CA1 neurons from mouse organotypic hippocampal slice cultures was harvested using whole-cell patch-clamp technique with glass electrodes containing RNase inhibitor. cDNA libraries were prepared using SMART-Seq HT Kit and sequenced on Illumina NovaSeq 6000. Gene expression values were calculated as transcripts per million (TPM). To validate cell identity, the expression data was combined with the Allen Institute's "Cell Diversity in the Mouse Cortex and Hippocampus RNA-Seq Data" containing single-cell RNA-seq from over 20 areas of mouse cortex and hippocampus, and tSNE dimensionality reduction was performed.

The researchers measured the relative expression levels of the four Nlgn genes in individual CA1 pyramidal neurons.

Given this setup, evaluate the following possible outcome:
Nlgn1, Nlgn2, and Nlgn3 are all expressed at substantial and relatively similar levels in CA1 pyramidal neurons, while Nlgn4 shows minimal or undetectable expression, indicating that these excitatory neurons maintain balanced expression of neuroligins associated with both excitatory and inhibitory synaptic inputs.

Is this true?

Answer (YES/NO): NO